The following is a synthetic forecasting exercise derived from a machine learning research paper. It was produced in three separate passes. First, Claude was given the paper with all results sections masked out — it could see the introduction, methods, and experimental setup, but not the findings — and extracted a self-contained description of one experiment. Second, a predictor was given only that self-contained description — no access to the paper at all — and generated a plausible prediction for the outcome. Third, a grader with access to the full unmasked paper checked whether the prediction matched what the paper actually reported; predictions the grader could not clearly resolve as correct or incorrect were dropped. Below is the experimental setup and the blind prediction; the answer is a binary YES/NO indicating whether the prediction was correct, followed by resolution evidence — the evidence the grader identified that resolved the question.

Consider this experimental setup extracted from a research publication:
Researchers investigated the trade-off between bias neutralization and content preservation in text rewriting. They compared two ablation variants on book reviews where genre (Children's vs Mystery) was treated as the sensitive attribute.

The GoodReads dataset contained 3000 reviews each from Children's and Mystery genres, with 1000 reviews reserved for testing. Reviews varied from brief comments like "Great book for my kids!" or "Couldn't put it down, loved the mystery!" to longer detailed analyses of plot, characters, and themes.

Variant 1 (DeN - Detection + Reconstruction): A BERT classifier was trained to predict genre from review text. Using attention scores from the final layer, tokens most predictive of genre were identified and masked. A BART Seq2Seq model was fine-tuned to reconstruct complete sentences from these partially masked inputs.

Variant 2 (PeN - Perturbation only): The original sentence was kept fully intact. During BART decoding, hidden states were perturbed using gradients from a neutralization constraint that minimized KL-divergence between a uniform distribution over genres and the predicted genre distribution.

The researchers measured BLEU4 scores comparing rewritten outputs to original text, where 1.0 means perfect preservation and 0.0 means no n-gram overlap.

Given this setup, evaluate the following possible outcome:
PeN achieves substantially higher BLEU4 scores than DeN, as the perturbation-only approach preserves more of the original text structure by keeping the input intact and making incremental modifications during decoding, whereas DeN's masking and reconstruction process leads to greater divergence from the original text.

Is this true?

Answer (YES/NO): NO